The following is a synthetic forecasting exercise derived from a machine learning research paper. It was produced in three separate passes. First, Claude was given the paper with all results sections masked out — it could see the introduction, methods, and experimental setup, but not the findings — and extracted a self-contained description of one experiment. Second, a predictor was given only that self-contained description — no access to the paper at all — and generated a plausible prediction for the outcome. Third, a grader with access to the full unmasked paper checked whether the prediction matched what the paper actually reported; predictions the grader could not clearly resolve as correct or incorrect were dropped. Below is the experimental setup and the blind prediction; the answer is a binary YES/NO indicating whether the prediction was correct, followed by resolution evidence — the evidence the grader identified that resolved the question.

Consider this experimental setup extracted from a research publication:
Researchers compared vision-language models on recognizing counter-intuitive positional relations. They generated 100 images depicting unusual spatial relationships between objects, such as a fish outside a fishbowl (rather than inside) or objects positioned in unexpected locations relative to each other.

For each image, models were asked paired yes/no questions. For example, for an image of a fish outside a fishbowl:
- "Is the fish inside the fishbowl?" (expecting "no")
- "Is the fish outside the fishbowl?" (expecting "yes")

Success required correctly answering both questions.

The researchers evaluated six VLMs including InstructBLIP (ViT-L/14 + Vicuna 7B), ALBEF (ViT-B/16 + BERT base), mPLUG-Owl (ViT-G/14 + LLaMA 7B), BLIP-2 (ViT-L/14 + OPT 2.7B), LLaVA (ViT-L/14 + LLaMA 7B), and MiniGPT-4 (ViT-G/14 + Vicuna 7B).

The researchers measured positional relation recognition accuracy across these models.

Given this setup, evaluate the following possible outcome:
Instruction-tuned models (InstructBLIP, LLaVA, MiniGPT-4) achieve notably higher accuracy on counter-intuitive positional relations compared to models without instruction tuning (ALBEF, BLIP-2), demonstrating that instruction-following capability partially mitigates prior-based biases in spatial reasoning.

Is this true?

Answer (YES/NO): NO